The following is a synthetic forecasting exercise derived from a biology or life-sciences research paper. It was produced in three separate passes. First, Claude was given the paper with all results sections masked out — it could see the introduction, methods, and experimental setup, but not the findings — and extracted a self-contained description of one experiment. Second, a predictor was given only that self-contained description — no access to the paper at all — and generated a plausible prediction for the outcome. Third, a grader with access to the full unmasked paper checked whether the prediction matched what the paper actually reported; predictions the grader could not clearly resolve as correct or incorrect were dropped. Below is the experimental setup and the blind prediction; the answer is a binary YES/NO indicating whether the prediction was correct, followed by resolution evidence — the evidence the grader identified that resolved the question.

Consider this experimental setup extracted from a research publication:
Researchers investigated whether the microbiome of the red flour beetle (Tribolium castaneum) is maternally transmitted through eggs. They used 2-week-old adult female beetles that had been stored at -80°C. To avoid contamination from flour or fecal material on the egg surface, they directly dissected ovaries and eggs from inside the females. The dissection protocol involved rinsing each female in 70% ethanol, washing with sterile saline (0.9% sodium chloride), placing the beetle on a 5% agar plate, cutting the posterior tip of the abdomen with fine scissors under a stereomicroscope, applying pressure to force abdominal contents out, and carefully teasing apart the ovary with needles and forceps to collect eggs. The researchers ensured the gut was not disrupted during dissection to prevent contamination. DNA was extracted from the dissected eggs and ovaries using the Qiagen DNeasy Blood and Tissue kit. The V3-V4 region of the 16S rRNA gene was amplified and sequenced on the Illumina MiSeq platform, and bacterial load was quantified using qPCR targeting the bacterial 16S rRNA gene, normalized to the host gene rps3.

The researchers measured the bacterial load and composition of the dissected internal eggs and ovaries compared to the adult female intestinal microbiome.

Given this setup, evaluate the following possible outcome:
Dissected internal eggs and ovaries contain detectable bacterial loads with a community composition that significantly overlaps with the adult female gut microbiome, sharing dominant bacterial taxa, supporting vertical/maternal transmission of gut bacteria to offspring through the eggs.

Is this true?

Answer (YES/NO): NO